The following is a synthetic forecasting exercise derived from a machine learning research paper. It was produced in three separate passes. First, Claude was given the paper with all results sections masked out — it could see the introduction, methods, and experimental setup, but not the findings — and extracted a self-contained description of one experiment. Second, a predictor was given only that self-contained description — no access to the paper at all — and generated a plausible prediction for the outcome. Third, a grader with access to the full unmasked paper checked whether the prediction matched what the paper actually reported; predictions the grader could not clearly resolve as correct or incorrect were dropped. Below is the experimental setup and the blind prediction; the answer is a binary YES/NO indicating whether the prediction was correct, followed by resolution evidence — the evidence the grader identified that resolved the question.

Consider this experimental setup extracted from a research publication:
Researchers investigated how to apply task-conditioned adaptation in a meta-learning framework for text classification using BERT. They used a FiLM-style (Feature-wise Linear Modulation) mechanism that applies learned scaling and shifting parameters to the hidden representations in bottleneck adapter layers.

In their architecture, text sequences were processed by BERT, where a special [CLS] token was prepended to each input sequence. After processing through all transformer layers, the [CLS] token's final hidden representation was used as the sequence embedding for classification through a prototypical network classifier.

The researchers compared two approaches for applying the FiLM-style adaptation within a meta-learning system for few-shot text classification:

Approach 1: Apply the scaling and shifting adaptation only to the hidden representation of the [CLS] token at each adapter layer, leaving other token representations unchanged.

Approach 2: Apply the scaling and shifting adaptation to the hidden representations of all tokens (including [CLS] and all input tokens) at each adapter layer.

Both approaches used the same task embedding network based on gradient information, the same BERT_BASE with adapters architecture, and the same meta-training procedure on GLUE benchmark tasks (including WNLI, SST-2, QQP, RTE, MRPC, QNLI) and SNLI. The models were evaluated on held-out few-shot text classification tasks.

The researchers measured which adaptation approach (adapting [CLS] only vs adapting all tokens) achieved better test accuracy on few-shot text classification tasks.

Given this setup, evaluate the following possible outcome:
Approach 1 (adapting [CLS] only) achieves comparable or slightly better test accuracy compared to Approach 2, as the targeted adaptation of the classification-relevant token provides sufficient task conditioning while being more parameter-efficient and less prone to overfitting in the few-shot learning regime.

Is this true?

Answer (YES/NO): YES